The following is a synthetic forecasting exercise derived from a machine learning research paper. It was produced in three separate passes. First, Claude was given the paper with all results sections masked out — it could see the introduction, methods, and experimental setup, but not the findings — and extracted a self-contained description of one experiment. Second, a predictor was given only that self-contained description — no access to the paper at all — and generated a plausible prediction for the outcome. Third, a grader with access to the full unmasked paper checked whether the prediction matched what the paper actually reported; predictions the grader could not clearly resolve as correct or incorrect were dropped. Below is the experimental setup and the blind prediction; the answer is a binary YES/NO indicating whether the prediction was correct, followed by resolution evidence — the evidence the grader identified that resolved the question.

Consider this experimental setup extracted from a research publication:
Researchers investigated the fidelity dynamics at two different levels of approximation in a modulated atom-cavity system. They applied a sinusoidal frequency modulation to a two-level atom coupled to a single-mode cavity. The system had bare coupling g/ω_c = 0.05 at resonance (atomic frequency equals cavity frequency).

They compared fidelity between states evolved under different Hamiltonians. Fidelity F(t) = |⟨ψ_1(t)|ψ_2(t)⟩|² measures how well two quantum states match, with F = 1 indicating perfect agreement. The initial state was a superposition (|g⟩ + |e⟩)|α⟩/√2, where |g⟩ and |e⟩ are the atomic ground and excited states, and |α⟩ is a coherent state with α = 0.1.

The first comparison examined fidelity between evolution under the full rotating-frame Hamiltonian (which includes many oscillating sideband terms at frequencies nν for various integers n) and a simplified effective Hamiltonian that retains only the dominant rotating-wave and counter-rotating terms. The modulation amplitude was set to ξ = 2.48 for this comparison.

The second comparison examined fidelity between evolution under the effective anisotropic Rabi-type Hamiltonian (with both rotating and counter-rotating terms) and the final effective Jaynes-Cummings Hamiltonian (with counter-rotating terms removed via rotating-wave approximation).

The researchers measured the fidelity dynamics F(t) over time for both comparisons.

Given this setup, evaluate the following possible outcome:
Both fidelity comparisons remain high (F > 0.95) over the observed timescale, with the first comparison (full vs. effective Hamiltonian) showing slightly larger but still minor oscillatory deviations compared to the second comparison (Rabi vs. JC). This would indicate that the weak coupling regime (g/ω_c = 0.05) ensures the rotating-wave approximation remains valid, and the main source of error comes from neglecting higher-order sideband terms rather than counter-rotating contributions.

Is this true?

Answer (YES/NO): NO